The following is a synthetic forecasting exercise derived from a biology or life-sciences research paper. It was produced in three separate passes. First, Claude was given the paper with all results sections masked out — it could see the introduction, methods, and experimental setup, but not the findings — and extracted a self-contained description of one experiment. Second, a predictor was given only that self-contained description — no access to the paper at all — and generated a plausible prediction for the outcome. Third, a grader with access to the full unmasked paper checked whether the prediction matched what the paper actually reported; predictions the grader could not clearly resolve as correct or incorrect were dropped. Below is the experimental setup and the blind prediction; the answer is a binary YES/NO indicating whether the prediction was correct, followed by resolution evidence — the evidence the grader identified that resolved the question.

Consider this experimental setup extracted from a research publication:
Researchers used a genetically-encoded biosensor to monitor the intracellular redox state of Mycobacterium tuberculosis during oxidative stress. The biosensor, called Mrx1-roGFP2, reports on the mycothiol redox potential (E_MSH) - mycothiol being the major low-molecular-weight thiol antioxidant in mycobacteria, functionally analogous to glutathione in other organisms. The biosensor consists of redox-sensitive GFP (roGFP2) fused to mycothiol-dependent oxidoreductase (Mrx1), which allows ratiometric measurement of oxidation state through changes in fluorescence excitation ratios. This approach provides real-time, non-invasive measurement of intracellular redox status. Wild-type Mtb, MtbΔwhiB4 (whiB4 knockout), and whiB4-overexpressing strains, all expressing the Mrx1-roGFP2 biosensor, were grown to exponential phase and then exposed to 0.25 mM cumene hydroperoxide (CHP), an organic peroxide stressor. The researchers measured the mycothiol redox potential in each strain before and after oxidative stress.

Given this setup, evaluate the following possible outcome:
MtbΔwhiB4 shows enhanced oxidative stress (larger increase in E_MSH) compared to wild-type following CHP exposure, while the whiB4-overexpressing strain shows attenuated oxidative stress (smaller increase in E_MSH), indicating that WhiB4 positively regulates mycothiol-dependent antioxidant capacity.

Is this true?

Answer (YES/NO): NO